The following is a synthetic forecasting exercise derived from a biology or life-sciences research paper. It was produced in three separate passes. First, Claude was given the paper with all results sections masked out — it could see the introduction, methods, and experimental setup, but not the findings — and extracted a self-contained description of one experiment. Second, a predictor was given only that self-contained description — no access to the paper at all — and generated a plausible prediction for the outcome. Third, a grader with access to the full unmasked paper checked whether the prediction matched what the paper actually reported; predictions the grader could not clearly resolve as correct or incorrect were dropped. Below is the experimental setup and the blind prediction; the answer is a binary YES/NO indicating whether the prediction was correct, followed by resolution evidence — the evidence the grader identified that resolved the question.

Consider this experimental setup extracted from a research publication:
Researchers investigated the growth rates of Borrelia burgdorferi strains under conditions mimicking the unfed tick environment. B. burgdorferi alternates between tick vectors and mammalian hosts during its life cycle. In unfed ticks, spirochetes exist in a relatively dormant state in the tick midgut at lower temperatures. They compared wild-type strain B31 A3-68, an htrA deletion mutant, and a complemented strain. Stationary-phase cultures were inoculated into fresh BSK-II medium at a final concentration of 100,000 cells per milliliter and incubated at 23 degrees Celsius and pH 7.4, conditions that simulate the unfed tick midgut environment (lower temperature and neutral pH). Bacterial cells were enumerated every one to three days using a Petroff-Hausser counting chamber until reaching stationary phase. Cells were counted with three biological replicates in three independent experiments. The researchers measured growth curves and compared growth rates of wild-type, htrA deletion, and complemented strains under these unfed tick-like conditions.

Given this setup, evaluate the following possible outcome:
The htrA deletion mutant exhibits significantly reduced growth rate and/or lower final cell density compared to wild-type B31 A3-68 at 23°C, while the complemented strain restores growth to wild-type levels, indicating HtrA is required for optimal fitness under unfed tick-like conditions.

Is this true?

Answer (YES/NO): YES